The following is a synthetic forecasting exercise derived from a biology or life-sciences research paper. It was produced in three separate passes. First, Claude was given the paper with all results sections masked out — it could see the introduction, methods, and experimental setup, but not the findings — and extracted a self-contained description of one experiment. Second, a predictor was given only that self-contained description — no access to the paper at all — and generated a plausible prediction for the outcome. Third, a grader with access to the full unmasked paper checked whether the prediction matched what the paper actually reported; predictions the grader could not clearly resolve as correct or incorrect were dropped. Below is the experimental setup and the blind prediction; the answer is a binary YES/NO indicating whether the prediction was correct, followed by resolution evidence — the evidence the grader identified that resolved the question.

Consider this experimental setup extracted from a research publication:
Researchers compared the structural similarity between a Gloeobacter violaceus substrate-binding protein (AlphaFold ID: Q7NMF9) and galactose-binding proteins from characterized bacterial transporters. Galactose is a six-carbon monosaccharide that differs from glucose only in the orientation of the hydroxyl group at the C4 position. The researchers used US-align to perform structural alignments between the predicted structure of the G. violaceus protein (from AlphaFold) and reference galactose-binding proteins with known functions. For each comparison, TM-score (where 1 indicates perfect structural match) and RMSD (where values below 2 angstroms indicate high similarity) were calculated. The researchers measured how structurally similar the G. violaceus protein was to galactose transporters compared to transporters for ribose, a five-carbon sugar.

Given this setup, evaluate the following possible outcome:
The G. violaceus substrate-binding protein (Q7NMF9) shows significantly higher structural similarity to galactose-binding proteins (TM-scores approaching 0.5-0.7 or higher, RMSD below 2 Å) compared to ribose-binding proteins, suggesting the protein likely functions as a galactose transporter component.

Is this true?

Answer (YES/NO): NO